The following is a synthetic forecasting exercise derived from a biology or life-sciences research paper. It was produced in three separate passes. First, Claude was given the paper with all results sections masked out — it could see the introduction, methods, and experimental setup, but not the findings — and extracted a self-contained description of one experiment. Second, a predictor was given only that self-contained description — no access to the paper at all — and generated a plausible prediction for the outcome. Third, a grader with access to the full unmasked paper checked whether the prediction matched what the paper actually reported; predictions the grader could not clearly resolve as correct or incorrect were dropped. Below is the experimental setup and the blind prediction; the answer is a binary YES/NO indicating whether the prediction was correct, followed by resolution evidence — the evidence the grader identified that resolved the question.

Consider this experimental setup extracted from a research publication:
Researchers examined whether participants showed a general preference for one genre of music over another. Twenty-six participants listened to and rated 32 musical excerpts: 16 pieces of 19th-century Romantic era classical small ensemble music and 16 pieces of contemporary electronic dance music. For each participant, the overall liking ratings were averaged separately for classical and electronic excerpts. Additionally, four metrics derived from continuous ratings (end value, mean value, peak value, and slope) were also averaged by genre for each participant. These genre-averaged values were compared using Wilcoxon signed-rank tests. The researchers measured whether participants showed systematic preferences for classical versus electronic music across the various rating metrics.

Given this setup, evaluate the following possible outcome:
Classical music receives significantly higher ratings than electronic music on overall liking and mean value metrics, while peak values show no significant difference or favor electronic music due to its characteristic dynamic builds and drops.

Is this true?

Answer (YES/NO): NO